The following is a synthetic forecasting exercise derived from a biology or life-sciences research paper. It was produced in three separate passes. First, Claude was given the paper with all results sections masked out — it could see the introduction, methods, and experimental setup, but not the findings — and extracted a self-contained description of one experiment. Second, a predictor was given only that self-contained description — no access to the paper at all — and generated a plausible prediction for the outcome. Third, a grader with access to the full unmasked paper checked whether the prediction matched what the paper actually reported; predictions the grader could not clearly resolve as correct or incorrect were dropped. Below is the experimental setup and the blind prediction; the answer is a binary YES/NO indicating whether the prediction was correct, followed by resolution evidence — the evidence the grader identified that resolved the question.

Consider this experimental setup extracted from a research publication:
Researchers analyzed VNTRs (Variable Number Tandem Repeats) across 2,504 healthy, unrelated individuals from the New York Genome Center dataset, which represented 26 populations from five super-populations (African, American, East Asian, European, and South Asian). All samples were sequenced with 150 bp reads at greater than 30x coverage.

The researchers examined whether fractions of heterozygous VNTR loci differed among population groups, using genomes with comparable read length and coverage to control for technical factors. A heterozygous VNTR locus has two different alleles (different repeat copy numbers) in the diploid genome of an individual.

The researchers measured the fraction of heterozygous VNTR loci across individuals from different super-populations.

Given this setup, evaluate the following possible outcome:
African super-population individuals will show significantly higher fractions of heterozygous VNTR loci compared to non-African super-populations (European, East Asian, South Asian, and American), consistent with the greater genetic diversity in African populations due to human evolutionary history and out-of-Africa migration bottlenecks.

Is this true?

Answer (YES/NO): YES